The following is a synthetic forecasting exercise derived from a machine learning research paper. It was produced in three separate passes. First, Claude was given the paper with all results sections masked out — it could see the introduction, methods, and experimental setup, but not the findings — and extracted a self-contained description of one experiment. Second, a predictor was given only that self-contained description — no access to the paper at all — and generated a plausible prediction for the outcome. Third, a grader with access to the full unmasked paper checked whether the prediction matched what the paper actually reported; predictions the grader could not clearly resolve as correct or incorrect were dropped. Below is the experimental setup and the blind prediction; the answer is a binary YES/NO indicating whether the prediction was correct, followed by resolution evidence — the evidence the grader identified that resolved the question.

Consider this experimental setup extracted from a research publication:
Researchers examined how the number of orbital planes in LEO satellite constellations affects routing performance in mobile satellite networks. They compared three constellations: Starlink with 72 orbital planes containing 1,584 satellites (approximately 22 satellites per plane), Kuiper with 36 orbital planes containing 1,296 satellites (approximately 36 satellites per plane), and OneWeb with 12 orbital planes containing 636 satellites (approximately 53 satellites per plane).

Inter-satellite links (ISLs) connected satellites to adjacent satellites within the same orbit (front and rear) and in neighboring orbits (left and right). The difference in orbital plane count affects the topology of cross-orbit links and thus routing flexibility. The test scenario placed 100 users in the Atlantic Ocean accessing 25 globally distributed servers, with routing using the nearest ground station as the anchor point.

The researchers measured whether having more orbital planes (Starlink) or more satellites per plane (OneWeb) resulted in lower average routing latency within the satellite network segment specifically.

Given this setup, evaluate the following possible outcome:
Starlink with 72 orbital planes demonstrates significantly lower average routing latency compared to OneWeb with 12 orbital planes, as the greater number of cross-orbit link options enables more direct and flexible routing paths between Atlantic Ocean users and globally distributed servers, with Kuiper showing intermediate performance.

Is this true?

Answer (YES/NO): NO